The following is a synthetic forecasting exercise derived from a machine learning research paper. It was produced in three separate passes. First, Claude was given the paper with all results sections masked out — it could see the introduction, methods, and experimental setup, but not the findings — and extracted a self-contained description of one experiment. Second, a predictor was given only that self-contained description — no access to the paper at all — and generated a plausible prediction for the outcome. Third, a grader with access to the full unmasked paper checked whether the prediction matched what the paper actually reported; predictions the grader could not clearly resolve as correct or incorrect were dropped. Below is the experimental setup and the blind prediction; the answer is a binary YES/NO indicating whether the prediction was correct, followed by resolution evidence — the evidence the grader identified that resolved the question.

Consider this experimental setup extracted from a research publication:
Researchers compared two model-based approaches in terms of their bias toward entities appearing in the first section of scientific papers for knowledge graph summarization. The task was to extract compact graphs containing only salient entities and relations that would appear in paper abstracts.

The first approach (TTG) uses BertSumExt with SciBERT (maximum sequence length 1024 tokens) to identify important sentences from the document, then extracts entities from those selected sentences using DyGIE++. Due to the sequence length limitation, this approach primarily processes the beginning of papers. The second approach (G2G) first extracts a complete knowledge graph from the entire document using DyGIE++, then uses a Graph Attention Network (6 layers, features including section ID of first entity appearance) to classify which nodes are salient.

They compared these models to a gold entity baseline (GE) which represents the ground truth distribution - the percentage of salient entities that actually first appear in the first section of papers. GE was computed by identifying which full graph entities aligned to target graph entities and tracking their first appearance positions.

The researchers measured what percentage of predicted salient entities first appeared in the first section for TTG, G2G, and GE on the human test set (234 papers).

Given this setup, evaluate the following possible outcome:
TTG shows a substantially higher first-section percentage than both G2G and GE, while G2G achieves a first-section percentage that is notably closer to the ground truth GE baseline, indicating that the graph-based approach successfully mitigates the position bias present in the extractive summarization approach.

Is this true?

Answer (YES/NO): YES